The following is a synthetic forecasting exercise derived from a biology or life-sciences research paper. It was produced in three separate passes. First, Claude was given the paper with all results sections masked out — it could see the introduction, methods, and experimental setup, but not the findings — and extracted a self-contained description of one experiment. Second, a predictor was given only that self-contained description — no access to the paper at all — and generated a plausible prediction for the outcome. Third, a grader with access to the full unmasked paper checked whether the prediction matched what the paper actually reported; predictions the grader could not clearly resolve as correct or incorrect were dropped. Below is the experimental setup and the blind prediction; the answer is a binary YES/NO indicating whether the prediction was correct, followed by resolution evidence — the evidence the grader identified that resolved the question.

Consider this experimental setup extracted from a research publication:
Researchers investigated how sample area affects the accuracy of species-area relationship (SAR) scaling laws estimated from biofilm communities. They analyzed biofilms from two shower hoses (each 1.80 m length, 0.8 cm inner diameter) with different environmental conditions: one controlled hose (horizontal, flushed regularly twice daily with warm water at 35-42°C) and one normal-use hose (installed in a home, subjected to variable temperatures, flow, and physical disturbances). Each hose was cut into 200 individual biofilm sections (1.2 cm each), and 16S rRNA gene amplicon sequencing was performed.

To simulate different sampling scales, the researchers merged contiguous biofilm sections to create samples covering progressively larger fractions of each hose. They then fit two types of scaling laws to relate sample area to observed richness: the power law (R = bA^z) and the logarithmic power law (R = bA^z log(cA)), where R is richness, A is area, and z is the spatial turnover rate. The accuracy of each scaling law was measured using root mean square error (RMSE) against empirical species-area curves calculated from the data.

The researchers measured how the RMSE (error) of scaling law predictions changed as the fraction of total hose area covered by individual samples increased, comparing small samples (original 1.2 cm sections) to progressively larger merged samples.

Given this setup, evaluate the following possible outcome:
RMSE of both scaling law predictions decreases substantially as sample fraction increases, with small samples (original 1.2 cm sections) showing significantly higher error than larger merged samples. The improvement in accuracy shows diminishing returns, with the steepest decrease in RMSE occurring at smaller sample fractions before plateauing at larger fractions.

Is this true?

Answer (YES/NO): NO